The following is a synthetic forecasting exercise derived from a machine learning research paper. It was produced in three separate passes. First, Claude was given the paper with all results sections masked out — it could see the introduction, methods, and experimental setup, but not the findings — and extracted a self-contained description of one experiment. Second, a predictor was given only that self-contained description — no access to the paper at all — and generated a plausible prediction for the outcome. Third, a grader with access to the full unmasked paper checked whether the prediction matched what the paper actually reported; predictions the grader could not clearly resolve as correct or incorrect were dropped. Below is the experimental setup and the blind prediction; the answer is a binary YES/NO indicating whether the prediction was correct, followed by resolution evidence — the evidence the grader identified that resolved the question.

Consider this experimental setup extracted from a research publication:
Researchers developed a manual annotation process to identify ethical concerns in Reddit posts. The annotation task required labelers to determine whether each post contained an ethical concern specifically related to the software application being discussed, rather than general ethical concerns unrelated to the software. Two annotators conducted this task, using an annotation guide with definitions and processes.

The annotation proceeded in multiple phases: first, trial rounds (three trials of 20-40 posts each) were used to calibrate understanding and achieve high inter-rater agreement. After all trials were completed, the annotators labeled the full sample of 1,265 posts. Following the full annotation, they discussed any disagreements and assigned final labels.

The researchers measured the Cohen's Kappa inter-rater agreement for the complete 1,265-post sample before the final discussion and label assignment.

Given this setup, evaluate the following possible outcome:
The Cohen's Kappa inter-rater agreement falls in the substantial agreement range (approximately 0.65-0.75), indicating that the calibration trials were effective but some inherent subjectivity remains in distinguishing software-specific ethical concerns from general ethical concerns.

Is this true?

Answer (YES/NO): NO